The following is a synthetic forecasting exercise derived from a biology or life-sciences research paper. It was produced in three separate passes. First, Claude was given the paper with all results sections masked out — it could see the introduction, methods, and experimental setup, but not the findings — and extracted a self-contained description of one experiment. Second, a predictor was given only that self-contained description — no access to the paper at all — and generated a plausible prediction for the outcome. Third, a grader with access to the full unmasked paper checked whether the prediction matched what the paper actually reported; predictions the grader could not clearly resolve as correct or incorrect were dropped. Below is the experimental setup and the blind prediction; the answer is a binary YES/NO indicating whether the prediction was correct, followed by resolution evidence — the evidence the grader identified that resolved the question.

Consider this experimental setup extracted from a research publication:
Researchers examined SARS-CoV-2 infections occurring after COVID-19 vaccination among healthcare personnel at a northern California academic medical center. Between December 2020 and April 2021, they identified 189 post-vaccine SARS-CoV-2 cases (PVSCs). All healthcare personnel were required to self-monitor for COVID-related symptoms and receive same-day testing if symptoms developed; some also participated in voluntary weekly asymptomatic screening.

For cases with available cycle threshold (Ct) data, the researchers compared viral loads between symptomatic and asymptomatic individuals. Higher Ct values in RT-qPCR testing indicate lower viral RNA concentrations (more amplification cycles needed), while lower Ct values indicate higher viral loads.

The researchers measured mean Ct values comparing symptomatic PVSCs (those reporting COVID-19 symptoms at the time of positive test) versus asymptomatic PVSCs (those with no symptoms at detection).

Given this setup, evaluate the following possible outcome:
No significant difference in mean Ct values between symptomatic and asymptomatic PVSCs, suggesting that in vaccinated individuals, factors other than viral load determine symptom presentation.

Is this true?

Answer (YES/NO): NO